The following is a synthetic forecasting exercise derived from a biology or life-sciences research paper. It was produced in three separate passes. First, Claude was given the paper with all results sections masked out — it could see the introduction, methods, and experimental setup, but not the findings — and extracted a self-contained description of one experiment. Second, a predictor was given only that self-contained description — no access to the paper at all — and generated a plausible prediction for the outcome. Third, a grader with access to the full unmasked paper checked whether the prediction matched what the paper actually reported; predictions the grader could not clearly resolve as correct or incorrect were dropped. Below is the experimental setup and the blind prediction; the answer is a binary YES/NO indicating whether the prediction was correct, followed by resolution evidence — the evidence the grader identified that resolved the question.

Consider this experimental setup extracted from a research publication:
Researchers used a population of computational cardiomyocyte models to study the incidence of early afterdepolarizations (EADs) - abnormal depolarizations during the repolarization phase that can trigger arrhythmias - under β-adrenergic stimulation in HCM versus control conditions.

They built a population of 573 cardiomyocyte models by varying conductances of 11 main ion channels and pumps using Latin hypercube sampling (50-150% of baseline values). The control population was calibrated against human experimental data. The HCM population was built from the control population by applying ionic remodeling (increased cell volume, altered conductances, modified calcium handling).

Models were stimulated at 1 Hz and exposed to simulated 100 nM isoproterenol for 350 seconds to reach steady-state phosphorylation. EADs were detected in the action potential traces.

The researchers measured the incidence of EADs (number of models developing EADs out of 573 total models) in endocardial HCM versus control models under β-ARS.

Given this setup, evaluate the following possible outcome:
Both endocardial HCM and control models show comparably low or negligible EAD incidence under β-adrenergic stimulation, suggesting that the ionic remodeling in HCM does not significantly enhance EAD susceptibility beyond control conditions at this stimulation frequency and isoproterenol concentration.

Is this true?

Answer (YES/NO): NO